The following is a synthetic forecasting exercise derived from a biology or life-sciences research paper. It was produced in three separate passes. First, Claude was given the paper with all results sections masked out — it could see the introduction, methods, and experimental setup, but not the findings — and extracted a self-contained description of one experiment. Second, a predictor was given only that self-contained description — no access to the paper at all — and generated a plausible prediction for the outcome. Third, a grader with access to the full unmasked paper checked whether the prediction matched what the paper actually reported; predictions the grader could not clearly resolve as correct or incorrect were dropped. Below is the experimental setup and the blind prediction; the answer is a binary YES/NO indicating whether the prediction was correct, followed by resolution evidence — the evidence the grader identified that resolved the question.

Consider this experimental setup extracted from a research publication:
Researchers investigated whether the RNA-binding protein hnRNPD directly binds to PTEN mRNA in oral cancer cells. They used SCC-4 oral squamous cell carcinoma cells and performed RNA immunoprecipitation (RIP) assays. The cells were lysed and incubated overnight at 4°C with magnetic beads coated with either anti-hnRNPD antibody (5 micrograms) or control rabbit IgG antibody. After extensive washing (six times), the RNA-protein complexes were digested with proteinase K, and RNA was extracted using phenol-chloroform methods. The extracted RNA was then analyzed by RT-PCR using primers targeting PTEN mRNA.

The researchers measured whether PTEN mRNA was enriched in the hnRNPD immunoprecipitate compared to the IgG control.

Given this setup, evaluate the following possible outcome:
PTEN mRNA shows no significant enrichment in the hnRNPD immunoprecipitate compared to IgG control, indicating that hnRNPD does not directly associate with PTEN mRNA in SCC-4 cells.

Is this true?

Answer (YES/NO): NO